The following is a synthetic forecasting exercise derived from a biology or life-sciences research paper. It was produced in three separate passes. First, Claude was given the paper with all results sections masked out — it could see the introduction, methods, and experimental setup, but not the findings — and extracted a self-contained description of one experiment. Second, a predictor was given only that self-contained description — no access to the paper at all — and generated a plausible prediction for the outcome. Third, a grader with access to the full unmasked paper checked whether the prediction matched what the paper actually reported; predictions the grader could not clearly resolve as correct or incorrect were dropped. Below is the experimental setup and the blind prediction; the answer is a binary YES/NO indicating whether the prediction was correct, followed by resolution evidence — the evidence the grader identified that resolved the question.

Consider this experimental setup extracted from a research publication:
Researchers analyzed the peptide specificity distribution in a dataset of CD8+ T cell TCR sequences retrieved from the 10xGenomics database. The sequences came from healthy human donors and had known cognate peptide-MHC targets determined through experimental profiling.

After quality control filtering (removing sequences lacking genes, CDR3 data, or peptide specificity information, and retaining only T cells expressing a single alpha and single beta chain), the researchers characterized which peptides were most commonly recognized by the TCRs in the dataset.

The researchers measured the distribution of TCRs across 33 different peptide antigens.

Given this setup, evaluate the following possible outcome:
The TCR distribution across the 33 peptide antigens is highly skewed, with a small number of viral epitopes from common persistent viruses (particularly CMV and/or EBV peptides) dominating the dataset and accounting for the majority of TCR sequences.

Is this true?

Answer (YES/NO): YES